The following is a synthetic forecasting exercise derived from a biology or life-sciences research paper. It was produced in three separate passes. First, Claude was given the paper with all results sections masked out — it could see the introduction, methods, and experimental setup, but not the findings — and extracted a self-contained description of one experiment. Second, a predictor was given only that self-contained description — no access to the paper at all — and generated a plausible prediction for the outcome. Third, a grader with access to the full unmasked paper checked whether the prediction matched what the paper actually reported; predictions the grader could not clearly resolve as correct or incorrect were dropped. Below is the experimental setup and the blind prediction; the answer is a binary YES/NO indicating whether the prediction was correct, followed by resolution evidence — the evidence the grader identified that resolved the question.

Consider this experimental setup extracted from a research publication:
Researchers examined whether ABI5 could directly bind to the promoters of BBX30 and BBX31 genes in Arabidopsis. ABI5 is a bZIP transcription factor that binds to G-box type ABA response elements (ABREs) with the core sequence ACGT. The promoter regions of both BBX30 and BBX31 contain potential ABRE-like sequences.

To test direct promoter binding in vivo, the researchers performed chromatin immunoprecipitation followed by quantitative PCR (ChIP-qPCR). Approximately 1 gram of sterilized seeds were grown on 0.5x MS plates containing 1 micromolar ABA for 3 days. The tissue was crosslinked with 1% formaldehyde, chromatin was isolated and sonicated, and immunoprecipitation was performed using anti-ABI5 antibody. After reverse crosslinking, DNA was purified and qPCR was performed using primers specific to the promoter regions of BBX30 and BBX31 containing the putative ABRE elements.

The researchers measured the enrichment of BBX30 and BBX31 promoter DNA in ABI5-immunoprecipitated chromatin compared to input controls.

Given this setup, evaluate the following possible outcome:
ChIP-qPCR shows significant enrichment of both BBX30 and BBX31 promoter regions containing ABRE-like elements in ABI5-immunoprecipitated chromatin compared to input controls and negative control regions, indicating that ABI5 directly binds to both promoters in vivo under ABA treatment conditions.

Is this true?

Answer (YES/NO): YES